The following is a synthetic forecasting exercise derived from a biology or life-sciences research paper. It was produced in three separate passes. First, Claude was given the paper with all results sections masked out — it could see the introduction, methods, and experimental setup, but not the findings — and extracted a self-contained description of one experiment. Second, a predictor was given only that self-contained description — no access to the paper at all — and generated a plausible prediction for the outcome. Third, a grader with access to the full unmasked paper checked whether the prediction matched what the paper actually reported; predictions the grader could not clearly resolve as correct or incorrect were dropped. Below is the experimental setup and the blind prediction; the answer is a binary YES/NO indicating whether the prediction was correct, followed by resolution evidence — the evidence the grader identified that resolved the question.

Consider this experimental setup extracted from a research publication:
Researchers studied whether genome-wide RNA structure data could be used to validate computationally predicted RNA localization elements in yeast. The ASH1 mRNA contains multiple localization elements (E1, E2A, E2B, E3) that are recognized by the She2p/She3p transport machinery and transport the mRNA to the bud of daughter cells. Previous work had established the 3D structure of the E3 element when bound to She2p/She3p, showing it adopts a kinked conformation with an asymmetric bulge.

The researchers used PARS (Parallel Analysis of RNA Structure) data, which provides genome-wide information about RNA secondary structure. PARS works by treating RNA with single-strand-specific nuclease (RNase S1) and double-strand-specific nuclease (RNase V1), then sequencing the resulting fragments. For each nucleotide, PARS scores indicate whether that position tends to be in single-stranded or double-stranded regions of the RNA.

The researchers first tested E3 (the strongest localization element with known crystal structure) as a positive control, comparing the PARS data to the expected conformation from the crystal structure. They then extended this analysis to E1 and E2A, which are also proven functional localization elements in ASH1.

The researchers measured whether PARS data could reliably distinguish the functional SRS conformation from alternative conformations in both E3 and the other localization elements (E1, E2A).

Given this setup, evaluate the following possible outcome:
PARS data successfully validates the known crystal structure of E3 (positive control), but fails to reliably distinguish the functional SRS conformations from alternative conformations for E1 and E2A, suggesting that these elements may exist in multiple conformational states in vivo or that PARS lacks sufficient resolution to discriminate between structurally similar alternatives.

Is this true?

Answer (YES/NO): YES